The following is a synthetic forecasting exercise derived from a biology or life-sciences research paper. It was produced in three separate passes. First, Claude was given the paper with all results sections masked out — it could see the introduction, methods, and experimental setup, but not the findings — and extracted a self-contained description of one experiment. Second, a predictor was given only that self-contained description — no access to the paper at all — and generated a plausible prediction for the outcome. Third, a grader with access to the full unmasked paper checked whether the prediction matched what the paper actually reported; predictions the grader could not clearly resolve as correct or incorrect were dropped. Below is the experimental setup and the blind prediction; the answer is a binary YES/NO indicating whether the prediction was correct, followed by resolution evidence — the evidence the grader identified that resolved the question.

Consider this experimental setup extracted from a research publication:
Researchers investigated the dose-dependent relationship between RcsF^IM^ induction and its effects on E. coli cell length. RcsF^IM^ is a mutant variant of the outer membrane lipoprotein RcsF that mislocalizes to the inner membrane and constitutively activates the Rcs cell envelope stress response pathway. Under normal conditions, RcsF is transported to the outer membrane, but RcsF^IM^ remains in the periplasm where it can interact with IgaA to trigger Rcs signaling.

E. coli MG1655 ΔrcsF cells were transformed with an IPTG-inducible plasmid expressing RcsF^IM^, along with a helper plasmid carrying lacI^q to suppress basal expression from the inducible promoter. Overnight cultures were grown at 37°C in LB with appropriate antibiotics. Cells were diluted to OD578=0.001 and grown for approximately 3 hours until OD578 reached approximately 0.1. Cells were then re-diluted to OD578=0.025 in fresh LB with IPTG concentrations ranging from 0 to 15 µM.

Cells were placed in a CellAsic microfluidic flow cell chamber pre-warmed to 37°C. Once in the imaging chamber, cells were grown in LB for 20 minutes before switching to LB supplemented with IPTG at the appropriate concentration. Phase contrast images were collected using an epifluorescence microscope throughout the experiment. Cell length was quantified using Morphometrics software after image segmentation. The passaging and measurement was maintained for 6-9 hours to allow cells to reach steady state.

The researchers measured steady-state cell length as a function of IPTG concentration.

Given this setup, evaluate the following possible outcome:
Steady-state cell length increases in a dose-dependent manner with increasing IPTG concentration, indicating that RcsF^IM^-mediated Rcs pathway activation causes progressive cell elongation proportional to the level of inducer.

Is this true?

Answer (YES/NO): NO